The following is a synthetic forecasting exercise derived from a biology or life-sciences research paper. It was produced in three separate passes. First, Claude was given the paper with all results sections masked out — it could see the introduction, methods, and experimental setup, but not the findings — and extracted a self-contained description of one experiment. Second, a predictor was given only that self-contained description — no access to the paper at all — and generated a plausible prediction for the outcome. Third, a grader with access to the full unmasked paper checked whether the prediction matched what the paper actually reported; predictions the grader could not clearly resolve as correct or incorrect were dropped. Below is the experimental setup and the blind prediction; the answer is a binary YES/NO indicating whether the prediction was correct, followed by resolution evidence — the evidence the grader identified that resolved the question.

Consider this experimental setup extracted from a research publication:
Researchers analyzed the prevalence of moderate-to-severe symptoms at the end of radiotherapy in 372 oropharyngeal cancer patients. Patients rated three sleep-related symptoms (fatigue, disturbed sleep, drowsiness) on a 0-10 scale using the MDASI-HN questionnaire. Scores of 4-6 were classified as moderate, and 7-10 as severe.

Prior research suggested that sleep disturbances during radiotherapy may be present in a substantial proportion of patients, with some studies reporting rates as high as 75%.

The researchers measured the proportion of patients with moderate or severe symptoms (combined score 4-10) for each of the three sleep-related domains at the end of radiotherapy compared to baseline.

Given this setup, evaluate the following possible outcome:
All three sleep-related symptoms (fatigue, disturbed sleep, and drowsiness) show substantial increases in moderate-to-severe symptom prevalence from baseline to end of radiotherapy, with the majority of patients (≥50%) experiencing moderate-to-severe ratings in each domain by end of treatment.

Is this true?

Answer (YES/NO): NO